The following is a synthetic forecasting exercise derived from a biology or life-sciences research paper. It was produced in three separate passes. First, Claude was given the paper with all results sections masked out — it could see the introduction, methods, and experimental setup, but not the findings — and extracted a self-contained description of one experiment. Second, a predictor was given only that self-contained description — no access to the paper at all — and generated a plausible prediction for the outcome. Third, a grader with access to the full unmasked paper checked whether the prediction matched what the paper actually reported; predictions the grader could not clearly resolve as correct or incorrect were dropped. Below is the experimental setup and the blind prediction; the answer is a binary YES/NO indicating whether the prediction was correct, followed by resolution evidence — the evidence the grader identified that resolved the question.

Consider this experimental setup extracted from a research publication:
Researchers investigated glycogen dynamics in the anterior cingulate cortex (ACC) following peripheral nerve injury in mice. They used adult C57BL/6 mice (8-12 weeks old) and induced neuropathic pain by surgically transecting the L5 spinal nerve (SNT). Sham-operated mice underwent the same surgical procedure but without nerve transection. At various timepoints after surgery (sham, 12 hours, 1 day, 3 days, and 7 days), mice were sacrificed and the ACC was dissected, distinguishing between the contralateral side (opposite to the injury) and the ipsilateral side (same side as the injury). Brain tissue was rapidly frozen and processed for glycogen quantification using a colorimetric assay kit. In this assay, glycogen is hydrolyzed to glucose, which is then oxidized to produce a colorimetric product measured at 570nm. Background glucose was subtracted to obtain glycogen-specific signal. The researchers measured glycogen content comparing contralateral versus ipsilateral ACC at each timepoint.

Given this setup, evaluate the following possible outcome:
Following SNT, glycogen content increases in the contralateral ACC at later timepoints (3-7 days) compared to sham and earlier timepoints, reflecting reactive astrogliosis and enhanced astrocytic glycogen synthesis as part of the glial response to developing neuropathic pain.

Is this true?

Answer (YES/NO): NO